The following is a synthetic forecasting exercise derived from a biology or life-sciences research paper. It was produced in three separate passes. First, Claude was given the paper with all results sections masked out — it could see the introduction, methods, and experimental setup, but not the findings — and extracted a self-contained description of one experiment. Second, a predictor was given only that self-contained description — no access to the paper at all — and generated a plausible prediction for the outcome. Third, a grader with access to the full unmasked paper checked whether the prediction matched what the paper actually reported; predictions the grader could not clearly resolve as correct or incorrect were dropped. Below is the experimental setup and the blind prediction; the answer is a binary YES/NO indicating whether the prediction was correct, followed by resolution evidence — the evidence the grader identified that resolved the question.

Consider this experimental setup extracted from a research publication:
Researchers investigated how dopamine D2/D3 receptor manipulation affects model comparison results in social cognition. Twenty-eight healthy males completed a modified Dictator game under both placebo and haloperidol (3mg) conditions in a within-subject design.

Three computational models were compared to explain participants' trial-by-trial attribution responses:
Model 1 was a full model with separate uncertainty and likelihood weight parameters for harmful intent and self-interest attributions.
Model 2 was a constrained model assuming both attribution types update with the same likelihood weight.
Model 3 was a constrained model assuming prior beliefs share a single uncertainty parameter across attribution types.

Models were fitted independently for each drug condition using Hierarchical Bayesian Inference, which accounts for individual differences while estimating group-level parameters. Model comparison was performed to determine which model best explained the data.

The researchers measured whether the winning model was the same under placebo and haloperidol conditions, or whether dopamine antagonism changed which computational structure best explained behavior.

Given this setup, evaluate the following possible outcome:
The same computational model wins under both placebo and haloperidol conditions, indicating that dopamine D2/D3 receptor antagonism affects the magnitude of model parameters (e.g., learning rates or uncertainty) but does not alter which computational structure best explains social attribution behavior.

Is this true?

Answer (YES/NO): YES